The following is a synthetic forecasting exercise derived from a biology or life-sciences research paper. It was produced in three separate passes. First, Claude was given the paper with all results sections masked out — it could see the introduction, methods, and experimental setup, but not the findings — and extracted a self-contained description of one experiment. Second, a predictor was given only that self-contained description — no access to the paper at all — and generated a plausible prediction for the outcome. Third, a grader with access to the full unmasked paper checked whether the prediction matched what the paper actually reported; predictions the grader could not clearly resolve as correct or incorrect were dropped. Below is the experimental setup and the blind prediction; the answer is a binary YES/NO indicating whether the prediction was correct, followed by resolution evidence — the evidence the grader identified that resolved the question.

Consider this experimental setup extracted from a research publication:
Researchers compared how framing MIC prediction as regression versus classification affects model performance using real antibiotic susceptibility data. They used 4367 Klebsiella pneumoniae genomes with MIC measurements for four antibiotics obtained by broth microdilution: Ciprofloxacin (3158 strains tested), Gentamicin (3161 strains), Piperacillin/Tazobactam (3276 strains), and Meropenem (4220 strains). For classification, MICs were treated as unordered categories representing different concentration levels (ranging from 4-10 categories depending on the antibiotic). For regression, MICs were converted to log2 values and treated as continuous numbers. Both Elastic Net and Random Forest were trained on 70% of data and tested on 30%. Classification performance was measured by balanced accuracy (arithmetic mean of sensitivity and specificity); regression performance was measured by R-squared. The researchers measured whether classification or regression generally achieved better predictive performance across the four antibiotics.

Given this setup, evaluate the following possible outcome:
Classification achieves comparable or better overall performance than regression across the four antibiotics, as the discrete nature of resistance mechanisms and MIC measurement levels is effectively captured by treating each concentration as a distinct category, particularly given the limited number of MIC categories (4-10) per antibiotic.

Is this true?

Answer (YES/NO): YES